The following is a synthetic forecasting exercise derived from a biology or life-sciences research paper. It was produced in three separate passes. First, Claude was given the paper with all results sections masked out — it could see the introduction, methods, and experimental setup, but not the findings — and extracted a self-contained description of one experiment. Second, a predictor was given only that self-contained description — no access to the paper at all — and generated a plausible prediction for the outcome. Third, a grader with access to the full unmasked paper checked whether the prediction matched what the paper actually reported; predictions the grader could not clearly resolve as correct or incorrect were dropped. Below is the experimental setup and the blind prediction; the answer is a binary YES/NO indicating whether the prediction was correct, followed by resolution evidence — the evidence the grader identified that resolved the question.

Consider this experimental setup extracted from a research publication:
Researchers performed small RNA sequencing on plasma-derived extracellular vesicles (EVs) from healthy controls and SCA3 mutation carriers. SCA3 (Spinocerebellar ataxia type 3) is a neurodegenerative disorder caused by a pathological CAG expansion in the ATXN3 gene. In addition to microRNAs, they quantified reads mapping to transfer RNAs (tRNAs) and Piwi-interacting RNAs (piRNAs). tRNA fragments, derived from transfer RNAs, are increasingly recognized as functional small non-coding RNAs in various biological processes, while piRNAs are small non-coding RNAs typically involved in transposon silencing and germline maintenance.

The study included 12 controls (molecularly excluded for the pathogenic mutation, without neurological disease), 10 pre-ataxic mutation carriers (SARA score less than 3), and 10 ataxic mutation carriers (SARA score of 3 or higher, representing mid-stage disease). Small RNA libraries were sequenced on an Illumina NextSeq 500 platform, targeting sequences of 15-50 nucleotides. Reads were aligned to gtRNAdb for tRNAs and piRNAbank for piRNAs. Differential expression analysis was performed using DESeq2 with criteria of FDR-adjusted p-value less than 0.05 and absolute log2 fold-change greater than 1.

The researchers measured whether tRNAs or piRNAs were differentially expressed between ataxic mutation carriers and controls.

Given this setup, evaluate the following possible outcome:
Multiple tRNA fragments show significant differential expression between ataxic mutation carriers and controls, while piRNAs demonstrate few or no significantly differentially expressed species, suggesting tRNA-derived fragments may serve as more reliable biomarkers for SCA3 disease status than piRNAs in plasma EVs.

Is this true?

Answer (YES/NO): NO